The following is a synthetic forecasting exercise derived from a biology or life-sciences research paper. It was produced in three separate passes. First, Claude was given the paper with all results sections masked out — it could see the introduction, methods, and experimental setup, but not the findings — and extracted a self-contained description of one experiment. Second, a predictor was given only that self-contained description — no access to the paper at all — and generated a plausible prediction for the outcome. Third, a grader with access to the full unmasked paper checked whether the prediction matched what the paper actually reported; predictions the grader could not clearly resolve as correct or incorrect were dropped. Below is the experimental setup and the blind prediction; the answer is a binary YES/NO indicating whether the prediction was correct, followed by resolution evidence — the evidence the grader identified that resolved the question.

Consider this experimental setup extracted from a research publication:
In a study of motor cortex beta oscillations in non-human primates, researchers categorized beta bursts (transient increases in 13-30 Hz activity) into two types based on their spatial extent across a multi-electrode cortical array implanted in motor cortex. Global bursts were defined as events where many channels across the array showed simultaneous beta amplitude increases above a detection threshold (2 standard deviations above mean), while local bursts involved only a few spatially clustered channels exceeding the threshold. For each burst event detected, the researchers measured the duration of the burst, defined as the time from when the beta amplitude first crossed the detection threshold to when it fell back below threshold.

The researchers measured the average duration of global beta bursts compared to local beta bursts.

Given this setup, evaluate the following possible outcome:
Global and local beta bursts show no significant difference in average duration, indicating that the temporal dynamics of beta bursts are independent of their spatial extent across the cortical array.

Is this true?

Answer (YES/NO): NO